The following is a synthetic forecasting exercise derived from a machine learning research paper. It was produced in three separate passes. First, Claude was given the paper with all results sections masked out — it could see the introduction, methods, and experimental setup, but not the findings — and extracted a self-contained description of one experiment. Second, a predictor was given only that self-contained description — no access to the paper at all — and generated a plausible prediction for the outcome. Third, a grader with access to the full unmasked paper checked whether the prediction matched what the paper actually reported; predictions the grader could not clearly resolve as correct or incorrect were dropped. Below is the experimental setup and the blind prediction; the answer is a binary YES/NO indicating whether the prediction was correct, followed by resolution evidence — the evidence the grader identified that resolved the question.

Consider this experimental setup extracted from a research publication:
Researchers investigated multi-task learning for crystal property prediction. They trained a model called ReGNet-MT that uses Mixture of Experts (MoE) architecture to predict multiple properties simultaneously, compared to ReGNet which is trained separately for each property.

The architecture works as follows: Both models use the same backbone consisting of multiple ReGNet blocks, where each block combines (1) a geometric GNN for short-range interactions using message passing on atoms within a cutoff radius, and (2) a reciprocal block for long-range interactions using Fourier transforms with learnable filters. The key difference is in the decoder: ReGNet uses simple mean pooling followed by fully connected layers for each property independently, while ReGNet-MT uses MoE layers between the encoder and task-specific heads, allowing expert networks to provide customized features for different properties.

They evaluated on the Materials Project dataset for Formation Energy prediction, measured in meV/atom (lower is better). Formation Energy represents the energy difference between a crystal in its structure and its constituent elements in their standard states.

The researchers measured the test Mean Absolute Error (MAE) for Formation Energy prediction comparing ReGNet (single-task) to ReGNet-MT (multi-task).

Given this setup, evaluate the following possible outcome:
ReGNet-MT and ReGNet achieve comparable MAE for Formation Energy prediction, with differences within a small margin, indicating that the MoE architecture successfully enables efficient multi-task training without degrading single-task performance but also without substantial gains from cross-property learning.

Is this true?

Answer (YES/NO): NO